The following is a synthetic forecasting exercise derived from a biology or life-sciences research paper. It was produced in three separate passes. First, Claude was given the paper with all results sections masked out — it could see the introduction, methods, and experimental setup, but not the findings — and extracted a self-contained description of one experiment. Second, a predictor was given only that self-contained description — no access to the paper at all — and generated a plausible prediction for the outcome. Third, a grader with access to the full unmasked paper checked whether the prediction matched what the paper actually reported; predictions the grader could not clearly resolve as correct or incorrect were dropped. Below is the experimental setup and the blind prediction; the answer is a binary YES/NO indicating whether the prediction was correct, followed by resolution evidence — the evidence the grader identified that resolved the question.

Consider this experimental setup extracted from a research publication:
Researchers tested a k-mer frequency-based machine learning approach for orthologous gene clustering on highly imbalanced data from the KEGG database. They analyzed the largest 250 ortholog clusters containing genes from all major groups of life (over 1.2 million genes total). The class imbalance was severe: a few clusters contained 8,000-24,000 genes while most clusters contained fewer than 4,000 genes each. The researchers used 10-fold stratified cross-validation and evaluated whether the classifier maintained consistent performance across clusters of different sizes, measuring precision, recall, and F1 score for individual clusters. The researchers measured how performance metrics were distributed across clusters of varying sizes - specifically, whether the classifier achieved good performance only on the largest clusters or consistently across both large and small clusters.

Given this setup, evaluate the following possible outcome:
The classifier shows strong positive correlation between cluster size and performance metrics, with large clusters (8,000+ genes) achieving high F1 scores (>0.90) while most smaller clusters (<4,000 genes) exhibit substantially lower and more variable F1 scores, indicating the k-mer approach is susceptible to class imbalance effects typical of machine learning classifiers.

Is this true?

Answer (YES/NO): NO